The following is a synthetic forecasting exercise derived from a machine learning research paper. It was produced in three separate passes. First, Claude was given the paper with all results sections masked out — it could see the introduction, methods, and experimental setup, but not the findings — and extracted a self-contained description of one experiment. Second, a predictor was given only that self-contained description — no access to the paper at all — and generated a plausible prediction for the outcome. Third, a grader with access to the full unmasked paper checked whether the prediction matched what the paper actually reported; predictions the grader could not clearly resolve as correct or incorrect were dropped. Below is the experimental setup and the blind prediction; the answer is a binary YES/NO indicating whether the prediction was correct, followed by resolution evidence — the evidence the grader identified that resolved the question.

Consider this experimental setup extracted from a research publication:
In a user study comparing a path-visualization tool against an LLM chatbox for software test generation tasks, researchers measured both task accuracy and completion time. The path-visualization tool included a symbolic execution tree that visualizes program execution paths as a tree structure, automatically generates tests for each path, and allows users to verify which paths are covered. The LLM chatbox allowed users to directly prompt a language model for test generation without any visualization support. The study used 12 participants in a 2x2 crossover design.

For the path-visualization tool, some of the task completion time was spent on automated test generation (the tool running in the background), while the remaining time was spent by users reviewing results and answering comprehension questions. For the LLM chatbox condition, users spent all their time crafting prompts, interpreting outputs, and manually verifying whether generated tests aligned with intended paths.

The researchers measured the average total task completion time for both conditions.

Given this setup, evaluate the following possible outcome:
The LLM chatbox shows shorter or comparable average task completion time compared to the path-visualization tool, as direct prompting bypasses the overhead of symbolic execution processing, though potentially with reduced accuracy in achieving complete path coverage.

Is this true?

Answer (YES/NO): YES